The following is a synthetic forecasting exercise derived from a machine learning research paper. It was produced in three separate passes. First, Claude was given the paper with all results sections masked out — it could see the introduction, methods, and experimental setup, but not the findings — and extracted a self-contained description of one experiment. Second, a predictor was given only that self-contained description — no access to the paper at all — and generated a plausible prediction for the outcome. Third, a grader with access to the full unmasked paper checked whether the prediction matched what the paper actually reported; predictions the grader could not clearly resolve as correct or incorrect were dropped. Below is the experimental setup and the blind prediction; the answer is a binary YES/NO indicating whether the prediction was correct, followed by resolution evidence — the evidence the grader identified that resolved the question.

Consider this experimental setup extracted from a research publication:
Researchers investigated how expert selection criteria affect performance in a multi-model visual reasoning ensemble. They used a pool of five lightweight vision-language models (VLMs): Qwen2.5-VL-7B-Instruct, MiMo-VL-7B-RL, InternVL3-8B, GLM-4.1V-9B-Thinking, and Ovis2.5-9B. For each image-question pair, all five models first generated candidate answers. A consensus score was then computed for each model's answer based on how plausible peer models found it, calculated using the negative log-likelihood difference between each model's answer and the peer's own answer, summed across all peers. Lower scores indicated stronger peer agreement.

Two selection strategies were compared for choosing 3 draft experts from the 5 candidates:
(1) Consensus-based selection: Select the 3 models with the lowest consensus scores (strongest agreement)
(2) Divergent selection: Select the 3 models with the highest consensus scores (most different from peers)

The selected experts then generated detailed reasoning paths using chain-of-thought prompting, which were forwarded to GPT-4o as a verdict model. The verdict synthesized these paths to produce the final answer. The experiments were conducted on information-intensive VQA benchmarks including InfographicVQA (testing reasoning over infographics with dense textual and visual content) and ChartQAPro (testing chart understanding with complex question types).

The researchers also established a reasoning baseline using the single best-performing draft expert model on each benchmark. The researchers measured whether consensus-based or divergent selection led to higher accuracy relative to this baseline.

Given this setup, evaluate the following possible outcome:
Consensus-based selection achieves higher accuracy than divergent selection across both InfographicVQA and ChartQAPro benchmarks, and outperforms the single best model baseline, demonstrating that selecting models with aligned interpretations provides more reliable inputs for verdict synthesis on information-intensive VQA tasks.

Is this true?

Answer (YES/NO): YES